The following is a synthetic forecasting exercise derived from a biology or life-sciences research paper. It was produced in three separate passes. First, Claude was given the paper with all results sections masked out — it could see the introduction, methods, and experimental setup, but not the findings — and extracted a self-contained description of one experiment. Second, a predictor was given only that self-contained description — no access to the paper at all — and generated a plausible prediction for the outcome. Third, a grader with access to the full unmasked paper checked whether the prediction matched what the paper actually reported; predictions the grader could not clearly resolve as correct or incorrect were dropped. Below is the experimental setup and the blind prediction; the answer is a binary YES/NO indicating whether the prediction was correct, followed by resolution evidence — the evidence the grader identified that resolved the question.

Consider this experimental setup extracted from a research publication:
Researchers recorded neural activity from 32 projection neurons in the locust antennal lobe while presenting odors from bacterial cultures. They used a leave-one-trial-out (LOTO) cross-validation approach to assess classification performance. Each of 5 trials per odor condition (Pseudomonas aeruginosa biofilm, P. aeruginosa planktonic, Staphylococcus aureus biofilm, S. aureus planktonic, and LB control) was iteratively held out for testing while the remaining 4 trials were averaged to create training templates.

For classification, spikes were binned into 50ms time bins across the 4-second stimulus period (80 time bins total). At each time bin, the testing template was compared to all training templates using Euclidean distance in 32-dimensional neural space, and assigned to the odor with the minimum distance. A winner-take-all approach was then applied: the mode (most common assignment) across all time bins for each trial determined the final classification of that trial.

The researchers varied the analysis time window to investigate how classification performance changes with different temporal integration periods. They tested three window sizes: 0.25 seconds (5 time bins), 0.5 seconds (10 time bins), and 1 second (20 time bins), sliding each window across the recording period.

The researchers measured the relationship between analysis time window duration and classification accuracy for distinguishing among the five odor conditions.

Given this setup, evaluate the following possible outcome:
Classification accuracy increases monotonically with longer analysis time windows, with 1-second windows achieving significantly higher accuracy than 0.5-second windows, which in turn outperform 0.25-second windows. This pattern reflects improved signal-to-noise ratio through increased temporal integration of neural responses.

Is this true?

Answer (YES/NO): NO